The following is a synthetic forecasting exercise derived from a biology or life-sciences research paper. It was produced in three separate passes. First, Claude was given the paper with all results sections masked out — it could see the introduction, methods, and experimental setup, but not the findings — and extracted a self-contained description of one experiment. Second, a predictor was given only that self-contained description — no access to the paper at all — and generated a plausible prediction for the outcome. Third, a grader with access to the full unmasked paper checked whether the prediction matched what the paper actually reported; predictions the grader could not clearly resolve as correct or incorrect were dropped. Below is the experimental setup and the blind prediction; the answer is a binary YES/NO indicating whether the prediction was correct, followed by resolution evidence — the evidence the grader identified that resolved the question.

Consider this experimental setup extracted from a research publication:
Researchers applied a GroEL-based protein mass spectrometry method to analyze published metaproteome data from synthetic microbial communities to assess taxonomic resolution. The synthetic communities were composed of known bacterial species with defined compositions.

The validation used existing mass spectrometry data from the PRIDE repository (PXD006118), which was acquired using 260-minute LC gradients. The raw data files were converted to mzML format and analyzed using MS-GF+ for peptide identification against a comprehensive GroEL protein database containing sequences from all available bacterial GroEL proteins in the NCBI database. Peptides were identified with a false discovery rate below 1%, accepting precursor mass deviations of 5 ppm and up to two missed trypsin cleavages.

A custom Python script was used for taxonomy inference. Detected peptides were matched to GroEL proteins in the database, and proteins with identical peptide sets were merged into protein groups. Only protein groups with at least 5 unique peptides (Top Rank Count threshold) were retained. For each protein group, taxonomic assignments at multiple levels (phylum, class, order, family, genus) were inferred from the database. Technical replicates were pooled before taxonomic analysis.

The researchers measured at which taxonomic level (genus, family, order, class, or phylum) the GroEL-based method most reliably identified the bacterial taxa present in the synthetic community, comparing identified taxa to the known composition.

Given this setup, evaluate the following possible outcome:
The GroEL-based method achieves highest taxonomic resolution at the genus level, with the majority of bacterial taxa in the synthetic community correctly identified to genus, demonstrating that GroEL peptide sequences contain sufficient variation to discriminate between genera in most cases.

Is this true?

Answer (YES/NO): NO